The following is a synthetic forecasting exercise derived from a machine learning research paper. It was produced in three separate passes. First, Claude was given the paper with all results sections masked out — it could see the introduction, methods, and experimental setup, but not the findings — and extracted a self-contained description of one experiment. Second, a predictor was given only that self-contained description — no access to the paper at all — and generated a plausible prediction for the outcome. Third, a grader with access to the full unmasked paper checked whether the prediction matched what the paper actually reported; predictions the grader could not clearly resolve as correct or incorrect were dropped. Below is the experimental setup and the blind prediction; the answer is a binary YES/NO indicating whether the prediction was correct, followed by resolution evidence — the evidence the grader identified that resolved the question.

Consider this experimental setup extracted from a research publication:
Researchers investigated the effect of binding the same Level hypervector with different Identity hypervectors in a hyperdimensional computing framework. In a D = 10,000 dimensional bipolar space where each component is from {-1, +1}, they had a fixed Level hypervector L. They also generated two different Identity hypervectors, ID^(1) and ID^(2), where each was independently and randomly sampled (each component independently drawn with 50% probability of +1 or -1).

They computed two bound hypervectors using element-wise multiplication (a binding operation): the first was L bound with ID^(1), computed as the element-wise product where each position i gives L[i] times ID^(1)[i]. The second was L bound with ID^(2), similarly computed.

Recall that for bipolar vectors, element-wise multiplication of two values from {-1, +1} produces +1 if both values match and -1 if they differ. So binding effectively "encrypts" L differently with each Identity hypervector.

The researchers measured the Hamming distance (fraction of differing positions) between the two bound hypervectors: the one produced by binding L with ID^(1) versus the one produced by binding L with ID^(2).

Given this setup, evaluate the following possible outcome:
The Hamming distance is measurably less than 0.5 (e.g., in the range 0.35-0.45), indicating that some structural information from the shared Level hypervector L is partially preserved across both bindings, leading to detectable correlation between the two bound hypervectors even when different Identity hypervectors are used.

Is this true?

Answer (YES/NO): NO